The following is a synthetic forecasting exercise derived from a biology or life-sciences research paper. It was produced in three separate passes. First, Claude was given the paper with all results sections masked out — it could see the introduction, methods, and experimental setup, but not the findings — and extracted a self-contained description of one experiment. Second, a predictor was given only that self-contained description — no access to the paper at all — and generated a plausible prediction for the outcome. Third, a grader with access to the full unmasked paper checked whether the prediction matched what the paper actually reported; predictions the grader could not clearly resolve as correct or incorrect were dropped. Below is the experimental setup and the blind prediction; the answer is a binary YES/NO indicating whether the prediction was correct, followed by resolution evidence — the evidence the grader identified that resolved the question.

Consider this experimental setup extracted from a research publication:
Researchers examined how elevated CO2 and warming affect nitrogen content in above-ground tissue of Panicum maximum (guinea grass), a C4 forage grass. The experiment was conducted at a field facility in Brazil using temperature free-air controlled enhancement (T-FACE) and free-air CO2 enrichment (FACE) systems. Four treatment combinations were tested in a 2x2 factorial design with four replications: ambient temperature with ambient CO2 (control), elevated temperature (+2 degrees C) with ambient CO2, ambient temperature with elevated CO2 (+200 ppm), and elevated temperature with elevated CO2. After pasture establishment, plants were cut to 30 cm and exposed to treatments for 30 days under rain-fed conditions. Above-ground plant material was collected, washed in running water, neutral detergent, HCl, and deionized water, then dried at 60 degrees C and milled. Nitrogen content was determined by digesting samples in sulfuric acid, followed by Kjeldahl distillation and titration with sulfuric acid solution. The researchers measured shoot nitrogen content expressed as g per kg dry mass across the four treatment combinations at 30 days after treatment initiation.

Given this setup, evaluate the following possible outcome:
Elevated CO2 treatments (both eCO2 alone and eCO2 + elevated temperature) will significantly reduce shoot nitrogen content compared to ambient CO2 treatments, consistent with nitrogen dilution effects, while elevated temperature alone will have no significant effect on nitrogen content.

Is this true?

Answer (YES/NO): NO